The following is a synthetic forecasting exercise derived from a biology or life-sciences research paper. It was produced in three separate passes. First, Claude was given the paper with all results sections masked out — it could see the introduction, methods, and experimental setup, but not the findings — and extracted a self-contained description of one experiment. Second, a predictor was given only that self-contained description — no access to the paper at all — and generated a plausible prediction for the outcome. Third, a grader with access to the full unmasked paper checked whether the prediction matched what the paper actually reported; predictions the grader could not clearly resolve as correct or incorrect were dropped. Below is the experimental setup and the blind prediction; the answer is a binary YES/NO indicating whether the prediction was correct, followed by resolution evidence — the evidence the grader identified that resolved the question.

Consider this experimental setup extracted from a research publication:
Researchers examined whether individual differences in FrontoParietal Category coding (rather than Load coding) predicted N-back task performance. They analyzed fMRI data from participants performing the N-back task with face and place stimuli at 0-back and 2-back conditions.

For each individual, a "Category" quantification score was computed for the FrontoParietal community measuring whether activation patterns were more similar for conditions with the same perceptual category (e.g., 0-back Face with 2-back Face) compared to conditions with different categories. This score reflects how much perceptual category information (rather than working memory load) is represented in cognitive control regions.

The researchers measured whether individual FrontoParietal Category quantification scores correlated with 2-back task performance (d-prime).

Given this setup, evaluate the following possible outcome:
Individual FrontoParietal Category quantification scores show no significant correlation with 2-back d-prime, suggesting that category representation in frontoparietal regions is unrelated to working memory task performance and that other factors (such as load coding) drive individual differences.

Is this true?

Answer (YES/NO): NO